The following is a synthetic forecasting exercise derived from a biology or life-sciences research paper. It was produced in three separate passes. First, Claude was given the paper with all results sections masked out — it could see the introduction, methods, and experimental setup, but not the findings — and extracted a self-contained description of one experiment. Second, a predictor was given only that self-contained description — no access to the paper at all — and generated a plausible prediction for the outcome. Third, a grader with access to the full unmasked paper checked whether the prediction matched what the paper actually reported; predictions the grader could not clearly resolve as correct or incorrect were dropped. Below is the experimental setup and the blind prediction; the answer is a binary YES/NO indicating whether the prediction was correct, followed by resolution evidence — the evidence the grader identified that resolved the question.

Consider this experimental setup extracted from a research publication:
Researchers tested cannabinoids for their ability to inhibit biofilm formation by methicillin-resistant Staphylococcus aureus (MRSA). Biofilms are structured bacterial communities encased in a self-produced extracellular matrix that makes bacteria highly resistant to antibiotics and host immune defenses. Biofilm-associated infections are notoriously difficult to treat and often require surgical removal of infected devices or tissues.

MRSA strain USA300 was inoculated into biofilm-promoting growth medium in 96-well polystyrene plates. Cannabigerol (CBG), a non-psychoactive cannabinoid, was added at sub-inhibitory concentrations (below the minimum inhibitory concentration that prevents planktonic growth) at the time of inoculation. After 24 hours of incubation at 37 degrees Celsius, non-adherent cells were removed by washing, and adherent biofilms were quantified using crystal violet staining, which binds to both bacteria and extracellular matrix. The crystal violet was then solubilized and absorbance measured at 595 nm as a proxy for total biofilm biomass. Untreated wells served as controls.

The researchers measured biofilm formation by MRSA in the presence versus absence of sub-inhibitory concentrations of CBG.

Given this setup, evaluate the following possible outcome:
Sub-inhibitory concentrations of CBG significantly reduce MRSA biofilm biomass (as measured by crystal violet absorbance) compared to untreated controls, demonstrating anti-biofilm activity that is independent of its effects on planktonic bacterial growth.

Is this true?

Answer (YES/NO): YES